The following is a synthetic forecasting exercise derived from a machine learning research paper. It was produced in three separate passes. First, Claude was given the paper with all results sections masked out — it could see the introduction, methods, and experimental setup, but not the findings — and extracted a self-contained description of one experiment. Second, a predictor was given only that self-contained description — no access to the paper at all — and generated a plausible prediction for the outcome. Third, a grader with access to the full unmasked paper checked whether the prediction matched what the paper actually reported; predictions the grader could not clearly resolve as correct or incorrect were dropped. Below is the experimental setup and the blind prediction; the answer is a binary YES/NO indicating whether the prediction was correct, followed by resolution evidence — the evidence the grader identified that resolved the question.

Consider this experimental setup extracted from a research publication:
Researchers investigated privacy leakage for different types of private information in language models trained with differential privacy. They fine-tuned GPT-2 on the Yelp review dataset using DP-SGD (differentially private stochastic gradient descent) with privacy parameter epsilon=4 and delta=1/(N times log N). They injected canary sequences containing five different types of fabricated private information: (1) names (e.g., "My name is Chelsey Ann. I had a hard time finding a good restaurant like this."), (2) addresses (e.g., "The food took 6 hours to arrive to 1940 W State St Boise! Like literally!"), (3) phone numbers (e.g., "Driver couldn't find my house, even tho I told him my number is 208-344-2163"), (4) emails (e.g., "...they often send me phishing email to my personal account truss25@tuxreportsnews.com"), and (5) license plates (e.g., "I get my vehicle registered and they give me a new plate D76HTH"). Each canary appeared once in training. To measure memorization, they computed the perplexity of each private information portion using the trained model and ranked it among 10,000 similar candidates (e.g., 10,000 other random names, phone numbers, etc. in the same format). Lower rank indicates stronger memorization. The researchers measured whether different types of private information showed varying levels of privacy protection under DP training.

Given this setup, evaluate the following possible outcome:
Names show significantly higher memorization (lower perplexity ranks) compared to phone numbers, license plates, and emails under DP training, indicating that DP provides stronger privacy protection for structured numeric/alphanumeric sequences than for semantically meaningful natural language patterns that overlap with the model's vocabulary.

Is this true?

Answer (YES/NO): NO